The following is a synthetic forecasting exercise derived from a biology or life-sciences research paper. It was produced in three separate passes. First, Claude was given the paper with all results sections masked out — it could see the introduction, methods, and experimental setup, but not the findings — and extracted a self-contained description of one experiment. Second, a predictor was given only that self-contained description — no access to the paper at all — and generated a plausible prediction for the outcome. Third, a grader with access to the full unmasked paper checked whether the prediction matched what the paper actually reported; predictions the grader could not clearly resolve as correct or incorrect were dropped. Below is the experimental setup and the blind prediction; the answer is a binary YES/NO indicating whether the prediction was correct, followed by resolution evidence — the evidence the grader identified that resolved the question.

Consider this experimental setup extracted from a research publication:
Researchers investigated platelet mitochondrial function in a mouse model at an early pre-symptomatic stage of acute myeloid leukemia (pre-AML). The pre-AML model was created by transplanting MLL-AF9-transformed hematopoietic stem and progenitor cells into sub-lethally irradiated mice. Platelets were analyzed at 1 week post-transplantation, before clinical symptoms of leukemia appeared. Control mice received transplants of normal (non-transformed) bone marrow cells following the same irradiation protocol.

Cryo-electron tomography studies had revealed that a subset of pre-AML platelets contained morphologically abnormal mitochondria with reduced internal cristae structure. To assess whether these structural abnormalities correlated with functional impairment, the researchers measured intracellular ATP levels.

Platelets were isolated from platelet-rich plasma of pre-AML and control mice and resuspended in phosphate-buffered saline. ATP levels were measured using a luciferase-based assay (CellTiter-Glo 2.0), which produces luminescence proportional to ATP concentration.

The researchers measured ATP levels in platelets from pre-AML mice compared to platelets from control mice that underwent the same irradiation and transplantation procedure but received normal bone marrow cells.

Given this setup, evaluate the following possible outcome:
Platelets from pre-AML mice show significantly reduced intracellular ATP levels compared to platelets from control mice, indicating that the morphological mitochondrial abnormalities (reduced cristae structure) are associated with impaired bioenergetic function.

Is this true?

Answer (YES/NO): YES